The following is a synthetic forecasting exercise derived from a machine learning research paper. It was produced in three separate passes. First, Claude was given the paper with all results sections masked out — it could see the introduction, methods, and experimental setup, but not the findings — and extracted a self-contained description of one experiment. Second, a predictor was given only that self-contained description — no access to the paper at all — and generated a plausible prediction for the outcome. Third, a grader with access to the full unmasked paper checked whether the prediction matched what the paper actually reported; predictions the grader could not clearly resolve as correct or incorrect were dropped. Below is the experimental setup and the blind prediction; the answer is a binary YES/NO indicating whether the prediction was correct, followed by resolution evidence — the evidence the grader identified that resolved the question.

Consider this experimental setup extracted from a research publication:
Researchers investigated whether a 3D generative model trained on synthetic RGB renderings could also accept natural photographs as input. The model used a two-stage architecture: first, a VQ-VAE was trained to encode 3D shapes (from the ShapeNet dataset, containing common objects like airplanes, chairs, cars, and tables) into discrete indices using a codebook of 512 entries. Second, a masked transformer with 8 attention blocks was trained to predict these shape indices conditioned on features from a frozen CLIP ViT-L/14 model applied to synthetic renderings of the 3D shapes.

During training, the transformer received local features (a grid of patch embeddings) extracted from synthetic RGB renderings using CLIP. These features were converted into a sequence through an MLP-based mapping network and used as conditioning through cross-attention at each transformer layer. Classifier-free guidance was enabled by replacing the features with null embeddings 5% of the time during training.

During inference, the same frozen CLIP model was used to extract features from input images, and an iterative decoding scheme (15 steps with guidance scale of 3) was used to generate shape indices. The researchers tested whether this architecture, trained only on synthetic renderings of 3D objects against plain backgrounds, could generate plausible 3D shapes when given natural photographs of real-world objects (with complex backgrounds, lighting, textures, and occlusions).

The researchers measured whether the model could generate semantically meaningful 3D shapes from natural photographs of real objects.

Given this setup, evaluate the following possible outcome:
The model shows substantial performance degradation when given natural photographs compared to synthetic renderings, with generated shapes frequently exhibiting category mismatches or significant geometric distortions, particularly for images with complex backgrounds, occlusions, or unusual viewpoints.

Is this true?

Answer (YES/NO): NO